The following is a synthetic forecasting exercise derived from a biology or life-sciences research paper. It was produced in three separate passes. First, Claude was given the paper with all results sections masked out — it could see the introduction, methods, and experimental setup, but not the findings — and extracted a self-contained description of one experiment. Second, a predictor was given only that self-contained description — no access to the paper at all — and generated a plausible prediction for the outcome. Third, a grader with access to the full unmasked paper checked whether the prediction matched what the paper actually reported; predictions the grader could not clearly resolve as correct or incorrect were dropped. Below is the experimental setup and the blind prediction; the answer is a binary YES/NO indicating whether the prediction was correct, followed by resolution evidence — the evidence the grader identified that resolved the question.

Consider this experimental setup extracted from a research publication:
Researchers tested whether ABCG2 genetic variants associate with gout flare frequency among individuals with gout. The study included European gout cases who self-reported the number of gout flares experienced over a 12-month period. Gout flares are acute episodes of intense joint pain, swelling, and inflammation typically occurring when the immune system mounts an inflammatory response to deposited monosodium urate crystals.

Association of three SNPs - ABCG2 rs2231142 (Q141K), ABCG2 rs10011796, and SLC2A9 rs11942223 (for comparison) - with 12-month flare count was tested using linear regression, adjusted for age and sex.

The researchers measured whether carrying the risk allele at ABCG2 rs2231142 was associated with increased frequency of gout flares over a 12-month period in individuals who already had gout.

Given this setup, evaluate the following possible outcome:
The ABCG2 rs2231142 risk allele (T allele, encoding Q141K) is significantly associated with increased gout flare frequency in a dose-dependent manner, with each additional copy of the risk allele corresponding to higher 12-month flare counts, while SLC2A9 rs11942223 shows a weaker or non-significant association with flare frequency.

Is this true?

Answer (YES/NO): NO